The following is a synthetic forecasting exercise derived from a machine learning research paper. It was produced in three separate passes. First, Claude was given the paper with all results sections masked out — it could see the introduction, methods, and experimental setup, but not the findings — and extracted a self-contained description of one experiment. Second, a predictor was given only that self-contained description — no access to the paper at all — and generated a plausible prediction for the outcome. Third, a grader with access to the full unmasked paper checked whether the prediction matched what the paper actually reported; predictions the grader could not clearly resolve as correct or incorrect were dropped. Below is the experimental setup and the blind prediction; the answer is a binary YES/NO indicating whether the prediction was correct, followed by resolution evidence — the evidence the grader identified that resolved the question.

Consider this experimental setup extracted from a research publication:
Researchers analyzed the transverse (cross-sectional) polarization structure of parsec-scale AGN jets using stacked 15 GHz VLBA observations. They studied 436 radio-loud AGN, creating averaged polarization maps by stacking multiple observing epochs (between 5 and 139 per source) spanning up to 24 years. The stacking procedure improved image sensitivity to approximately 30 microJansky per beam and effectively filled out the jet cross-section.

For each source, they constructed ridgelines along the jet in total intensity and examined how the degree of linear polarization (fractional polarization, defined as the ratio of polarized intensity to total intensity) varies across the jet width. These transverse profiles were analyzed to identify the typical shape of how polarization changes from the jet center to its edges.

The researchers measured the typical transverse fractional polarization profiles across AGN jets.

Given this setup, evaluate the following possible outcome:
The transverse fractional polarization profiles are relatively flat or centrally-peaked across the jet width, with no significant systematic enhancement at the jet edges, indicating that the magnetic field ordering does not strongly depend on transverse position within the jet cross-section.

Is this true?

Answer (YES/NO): NO